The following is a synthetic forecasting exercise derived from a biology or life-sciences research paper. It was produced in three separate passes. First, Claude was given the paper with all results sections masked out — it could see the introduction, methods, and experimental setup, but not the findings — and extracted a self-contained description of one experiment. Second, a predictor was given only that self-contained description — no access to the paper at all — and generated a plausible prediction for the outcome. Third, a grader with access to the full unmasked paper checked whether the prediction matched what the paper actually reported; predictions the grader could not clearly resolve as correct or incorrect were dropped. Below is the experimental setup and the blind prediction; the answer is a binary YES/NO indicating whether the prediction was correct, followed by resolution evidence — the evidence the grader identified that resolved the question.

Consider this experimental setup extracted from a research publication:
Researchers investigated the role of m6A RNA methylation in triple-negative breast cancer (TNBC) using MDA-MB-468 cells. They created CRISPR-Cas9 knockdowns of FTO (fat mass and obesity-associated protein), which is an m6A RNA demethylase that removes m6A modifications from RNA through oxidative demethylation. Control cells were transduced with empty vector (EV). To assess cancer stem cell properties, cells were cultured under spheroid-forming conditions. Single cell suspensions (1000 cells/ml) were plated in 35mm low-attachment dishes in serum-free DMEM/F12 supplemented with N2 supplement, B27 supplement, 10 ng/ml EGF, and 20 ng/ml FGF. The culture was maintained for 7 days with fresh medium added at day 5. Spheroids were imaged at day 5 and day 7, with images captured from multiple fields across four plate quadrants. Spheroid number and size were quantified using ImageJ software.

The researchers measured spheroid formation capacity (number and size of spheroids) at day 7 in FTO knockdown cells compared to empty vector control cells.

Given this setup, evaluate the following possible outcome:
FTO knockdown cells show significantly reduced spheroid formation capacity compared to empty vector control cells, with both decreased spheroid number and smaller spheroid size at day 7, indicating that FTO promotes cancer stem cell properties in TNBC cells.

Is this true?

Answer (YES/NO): NO